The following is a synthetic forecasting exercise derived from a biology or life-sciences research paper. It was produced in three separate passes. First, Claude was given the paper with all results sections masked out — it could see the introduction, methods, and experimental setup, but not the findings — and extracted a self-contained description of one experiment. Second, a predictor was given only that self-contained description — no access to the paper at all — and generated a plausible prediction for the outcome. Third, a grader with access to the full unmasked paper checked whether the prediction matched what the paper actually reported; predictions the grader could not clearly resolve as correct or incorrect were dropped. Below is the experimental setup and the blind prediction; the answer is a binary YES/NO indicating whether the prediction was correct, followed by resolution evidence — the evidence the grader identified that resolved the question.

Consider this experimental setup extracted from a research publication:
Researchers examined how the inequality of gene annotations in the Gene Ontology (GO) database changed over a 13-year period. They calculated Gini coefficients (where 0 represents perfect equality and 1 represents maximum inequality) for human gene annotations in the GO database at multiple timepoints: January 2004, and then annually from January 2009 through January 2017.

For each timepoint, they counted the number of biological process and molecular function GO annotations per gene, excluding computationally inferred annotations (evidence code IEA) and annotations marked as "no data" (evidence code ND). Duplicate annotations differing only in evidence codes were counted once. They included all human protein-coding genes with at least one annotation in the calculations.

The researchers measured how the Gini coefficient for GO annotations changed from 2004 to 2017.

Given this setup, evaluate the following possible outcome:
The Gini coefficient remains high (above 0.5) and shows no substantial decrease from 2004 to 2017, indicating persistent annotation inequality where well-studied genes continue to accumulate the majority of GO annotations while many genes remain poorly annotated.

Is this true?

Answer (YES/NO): NO